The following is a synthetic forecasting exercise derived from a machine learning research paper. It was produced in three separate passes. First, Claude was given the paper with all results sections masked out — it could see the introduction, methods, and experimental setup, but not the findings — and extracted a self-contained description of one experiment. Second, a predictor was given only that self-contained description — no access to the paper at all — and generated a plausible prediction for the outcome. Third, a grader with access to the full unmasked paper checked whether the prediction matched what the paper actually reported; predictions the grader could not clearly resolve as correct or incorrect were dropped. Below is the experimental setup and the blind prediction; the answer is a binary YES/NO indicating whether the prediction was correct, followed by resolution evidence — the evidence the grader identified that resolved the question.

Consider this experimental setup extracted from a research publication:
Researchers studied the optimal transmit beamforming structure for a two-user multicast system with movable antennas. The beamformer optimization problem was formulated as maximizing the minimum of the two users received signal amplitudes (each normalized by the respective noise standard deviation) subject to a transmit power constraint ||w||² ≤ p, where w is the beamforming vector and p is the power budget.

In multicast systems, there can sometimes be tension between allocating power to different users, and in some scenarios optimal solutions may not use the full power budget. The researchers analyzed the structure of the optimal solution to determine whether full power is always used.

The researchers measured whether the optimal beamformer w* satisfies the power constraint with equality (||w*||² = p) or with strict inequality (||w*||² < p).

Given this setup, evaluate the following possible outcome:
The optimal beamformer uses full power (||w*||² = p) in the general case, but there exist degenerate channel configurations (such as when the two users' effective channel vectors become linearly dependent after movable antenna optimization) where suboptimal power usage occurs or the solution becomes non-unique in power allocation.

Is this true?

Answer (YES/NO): NO